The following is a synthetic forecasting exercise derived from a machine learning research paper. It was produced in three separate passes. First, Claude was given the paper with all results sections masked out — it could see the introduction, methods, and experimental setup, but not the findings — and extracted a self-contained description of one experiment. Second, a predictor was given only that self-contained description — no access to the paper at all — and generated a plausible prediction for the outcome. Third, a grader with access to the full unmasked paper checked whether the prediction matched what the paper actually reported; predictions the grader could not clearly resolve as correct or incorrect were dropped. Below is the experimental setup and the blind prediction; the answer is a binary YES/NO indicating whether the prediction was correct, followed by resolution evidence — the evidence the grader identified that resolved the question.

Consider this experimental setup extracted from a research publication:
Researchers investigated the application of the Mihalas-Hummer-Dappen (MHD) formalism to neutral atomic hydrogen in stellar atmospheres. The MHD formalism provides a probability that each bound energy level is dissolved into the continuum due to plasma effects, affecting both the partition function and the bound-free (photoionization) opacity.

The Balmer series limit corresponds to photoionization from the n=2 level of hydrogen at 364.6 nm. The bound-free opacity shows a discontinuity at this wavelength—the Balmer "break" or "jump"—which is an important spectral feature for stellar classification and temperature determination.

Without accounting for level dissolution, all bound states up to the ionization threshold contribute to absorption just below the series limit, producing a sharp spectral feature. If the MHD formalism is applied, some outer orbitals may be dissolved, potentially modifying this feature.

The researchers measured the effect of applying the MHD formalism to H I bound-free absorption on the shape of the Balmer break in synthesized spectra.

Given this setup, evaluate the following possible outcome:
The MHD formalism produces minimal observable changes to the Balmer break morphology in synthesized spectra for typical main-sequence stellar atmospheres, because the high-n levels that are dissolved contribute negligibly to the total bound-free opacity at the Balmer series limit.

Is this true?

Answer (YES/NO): NO